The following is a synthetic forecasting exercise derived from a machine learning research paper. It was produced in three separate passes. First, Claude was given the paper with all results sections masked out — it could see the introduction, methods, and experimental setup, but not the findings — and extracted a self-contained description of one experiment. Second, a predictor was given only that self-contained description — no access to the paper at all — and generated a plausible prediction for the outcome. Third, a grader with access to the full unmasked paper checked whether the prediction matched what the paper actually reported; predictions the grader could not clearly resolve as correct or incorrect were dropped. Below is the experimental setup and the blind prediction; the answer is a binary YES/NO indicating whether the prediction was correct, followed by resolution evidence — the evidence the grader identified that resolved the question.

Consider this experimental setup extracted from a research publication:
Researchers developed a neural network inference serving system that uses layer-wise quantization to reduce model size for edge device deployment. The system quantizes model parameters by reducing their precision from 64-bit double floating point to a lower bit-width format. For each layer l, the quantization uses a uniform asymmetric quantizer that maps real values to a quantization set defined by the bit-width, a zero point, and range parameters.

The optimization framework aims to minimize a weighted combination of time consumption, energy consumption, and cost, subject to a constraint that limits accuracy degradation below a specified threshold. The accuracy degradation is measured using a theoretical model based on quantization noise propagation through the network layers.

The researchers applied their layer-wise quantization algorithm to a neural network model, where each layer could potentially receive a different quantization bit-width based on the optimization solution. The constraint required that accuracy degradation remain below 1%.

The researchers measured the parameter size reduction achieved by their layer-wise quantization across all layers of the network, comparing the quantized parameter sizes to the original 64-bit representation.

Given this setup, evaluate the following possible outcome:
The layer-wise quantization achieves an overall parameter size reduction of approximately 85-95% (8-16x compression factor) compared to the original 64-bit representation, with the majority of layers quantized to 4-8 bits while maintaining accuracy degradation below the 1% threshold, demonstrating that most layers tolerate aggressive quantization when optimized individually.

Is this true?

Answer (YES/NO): NO